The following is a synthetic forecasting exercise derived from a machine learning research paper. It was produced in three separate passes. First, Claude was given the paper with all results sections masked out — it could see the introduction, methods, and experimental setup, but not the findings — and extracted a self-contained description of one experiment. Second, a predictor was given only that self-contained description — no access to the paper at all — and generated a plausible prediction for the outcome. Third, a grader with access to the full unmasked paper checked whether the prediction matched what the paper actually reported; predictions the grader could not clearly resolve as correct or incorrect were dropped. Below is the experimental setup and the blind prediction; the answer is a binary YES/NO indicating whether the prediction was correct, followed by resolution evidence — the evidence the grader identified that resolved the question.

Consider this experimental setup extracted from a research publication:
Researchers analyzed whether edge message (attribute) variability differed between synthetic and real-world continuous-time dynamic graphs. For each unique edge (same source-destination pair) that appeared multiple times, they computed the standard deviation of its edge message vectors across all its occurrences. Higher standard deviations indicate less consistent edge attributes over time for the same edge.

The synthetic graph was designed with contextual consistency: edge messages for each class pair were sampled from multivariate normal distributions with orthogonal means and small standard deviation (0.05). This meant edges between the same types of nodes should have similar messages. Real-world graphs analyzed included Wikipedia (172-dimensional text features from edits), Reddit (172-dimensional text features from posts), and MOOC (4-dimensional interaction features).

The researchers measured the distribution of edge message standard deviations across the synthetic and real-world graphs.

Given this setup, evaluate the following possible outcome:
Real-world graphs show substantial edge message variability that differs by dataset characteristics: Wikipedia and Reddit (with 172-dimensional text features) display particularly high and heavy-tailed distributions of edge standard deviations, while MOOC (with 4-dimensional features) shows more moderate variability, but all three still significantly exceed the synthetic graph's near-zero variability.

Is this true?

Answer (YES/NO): NO